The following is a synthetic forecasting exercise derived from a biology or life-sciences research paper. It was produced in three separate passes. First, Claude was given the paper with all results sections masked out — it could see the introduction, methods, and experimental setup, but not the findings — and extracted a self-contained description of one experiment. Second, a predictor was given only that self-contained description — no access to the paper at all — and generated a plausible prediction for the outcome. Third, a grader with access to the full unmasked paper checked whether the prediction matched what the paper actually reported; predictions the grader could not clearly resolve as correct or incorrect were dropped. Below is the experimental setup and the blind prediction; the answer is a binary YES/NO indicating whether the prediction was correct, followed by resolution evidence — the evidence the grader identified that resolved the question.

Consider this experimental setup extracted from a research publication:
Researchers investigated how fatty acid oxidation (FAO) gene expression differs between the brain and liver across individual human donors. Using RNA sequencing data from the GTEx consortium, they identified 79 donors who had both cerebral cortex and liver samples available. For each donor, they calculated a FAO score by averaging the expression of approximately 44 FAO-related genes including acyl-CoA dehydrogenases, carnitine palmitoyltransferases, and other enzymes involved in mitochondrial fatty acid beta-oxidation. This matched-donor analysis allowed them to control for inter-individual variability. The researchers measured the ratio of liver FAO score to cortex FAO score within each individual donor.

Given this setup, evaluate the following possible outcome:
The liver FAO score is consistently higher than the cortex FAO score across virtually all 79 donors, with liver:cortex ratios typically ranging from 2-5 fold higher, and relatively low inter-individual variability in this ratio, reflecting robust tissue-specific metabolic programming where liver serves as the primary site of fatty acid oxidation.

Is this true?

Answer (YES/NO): NO